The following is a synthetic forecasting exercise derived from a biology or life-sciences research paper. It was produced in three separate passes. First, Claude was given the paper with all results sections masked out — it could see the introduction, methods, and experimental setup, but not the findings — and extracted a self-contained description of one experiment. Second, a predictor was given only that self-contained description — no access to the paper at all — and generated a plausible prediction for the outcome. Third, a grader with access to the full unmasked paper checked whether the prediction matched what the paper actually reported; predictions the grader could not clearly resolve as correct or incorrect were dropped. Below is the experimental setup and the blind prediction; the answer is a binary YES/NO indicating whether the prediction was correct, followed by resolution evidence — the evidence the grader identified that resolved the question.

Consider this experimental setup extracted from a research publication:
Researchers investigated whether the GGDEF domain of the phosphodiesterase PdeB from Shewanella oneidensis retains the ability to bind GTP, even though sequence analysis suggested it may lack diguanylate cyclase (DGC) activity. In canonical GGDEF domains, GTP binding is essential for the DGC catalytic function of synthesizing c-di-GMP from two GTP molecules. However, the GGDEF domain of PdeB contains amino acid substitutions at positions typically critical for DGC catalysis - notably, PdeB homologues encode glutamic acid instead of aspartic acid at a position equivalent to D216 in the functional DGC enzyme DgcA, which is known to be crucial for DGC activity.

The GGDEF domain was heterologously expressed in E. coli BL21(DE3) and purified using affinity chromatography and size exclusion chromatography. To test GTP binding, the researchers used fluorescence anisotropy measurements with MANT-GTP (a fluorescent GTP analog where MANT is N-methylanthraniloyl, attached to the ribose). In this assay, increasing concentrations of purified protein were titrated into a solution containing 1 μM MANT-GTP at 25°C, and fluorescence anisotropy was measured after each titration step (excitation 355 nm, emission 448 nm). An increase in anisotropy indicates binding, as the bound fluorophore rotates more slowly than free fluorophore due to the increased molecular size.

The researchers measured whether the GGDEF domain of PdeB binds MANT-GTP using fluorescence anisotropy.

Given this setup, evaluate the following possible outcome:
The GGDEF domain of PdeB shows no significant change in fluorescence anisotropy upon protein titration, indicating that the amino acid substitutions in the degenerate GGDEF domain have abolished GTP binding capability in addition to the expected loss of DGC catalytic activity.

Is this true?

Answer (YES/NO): NO